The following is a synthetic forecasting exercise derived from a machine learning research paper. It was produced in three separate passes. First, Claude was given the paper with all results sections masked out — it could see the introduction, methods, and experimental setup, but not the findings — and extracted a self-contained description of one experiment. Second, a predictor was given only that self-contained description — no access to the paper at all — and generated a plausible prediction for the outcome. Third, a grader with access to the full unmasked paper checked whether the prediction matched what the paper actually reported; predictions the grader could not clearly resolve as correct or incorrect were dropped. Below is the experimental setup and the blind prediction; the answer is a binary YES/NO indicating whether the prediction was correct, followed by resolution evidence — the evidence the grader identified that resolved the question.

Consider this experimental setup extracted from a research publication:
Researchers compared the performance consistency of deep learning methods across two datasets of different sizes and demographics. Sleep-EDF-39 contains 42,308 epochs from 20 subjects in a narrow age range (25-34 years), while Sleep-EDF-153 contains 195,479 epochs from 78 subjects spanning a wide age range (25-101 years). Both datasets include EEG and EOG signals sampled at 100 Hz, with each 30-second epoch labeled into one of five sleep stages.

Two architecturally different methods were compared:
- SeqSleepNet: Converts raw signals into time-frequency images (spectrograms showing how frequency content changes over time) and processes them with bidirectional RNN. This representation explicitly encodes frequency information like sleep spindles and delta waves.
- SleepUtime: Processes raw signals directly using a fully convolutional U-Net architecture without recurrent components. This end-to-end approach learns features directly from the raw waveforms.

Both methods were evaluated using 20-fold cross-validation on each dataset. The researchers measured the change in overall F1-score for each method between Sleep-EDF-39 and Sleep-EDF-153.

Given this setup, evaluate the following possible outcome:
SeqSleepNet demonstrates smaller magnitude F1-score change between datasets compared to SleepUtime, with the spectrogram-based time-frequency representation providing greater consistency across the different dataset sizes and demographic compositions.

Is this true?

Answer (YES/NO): YES